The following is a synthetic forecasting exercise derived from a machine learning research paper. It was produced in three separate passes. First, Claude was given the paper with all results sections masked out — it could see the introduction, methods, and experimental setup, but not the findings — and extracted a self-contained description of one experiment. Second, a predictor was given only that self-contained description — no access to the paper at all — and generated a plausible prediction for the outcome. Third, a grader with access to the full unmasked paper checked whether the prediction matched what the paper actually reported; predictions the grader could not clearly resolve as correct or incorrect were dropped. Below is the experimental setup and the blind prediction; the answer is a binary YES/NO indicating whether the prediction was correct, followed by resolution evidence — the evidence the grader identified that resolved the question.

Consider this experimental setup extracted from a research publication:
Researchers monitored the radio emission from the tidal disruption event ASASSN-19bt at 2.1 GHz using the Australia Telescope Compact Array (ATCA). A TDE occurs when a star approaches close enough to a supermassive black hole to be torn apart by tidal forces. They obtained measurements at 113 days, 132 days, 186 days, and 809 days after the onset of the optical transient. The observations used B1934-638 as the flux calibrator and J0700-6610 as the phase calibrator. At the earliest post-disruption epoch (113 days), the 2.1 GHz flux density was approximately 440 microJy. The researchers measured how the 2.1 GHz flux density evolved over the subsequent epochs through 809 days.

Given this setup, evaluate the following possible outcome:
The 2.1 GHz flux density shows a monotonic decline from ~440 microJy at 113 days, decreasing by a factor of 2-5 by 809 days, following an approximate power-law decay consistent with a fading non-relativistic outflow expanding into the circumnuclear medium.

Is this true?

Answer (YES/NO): NO